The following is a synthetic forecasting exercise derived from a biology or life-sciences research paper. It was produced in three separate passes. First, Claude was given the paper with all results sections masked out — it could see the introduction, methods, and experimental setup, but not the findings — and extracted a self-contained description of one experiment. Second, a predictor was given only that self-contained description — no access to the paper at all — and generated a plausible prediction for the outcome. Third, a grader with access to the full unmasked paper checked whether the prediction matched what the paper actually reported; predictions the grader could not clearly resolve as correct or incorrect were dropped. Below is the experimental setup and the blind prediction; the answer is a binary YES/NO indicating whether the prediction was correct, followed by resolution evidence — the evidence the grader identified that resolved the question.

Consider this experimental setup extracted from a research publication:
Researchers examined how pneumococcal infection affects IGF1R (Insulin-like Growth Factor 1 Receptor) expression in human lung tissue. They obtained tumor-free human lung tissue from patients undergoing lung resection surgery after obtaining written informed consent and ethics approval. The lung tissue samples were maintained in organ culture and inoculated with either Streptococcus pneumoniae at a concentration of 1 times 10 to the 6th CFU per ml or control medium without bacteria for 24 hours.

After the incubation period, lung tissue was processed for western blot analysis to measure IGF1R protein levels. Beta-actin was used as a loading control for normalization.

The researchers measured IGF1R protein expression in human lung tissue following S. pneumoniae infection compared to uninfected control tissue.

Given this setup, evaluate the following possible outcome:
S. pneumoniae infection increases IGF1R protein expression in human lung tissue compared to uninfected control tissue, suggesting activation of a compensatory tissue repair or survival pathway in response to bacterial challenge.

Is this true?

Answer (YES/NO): NO